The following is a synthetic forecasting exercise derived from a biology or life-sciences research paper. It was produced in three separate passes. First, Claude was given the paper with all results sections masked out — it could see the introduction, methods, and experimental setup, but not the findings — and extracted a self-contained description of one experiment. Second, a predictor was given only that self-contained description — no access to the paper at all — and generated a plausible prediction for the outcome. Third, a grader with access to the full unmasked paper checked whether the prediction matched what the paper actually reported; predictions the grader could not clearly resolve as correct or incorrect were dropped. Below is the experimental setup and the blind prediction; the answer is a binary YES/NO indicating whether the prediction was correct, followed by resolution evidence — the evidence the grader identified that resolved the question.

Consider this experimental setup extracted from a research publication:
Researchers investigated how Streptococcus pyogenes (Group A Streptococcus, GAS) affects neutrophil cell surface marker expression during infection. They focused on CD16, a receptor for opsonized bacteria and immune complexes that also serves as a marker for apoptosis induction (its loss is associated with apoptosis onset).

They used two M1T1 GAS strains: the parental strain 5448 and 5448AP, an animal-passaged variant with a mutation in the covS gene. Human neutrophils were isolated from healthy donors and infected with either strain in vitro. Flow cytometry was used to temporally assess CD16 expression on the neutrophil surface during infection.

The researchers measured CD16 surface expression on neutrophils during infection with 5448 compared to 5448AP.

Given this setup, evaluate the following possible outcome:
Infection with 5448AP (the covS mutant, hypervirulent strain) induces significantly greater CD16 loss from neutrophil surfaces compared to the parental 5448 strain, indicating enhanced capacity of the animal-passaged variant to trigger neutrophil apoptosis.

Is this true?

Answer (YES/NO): NO